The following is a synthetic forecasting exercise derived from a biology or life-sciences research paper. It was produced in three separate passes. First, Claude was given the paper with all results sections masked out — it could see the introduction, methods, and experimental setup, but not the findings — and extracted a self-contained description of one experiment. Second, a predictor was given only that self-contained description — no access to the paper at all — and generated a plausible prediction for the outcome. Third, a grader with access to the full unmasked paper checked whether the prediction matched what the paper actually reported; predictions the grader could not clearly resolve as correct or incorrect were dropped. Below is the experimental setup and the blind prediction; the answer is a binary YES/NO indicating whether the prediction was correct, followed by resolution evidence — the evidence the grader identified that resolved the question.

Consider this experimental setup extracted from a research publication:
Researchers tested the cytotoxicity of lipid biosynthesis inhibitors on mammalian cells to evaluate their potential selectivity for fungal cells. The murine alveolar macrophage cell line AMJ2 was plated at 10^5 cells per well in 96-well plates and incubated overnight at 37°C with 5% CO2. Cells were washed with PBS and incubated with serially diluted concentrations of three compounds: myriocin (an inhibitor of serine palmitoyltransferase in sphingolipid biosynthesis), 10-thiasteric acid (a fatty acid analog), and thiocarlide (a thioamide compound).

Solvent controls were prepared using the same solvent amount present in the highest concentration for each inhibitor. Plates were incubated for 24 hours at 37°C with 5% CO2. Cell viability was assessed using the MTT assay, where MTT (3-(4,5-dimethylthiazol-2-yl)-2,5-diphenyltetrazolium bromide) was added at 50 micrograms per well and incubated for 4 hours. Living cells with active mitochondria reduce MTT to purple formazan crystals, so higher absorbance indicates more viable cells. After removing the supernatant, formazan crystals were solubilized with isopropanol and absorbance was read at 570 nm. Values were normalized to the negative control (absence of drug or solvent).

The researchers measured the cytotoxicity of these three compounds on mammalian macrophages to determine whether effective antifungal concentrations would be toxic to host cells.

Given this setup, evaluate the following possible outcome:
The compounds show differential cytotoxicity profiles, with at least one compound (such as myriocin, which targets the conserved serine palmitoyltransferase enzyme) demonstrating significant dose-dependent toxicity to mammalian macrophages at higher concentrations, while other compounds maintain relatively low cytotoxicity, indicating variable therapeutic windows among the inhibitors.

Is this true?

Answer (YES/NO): NO